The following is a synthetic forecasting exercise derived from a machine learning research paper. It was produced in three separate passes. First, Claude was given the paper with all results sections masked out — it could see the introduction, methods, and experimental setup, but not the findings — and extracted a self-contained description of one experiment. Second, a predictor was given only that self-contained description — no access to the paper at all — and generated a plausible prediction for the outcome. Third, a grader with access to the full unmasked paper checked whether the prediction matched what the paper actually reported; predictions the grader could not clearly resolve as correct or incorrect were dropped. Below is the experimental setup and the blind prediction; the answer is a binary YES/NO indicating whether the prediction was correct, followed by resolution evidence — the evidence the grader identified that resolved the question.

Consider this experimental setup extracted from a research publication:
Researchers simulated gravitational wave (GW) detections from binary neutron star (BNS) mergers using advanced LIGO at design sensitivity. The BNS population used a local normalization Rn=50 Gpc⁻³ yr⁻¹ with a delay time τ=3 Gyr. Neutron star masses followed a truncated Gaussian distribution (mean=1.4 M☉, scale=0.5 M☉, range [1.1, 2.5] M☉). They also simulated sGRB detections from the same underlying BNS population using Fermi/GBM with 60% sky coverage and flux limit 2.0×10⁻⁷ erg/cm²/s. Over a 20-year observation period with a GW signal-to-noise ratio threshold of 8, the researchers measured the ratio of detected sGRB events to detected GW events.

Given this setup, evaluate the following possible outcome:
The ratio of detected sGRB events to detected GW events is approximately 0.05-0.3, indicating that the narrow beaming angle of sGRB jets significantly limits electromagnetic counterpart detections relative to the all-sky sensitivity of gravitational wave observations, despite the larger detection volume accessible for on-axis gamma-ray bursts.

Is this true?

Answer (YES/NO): NO